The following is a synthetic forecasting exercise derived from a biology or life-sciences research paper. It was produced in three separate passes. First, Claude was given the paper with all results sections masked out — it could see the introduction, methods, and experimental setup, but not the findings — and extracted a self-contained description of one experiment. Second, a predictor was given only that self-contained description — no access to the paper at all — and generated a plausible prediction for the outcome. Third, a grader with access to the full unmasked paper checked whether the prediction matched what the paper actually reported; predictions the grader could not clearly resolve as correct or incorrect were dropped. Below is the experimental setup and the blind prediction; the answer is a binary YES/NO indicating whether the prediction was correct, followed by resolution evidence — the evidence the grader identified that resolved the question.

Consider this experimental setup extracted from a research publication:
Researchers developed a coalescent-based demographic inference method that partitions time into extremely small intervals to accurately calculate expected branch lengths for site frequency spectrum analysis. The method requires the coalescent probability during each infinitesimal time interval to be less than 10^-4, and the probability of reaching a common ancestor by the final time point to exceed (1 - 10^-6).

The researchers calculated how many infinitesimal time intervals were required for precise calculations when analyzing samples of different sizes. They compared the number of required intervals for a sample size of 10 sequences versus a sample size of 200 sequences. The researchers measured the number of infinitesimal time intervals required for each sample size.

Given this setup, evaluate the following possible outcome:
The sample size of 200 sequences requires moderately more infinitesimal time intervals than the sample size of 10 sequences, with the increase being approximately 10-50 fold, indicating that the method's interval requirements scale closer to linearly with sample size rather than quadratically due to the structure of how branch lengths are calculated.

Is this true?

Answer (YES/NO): NO